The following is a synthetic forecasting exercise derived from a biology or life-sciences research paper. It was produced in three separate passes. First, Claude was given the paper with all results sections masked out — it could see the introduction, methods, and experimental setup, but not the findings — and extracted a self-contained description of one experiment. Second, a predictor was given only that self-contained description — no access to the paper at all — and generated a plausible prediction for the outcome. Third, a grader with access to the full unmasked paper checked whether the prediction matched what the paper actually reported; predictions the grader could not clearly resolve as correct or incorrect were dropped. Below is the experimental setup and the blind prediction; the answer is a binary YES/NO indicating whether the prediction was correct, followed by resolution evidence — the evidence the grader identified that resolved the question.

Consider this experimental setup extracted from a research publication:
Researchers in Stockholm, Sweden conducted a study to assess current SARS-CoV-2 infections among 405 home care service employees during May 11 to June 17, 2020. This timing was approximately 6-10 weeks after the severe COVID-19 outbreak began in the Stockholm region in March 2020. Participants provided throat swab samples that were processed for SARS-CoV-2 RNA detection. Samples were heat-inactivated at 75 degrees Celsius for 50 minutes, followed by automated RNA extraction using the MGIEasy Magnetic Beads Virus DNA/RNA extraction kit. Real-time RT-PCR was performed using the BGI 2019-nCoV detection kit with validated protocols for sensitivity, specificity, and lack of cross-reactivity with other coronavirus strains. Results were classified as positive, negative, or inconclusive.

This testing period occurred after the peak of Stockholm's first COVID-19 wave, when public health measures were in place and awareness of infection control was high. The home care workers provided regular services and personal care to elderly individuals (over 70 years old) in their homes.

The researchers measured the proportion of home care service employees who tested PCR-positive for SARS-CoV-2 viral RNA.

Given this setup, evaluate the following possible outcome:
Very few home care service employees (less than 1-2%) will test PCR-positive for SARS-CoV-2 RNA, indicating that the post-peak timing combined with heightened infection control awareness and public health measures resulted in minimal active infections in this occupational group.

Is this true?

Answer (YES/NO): NO